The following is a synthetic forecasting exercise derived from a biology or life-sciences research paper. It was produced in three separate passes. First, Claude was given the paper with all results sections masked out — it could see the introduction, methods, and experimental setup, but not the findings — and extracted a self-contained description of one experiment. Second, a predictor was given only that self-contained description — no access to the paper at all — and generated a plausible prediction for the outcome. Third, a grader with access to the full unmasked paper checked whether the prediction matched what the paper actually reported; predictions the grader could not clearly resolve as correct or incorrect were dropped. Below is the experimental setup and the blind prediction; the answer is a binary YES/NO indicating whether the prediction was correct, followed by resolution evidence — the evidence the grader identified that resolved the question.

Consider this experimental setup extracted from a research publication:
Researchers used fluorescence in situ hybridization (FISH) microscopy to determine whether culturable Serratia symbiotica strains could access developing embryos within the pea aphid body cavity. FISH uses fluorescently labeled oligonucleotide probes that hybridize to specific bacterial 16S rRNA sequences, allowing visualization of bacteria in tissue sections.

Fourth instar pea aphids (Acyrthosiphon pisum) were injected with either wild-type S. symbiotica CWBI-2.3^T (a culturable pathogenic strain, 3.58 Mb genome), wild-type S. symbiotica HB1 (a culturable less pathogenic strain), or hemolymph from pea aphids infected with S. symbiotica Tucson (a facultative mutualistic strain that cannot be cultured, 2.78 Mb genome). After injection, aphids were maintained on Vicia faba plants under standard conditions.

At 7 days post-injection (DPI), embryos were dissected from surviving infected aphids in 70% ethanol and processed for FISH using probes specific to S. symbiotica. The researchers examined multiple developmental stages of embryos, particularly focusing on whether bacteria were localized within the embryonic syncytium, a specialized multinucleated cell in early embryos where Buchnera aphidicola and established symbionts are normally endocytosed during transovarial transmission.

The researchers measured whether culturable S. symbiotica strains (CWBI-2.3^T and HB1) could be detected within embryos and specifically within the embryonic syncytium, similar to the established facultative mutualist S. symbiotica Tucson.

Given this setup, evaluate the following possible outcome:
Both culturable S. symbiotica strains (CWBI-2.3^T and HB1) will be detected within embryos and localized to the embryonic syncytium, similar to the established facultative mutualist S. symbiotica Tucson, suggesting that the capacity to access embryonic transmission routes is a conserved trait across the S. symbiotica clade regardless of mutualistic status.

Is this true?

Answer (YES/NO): YES